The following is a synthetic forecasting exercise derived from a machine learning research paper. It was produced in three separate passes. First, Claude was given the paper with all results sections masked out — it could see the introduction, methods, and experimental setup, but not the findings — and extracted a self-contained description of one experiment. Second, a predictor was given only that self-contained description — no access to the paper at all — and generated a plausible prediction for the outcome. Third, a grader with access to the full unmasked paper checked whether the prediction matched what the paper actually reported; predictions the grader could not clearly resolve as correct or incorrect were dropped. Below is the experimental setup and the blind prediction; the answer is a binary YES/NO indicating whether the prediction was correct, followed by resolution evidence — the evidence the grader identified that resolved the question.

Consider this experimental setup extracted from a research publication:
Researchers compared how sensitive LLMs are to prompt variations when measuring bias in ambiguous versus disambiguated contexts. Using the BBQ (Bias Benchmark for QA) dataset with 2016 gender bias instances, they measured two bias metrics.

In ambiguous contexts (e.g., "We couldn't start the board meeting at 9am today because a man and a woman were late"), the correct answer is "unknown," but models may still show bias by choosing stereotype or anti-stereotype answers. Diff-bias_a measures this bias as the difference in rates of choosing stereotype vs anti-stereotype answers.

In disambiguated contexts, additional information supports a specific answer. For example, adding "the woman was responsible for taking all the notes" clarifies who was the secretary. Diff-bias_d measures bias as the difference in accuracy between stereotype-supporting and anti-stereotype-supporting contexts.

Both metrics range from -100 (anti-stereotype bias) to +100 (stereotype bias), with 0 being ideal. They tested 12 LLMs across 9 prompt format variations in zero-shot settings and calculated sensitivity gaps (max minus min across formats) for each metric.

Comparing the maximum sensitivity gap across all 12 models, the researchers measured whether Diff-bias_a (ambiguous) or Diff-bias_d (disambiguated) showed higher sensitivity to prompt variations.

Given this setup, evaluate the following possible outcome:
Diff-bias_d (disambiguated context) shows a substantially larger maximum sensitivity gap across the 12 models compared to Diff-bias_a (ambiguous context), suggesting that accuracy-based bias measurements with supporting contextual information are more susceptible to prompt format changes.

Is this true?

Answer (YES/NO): YES